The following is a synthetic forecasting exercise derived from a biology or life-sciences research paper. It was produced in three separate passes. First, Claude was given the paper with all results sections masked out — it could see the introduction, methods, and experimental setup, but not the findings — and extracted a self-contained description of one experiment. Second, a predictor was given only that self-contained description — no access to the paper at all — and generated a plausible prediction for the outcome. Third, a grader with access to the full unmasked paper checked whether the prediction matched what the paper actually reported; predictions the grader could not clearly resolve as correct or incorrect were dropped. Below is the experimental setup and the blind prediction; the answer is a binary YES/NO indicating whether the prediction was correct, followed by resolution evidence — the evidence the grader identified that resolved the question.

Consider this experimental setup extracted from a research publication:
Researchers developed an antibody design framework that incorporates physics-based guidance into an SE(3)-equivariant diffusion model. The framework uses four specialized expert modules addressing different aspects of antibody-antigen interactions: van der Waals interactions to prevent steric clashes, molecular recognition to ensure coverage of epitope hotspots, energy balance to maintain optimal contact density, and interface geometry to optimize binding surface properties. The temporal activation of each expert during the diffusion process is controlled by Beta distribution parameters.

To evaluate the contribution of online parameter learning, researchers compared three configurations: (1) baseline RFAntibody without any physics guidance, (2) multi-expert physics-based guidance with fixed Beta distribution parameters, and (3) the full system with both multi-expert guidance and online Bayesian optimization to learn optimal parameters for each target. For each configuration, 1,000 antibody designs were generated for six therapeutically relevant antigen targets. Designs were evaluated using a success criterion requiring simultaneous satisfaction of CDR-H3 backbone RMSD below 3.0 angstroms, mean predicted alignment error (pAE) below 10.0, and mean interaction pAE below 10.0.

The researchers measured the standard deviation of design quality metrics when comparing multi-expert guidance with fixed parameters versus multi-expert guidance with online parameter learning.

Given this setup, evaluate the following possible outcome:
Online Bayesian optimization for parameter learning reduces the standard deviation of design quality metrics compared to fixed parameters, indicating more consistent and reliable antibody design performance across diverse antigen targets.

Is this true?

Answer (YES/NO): YES